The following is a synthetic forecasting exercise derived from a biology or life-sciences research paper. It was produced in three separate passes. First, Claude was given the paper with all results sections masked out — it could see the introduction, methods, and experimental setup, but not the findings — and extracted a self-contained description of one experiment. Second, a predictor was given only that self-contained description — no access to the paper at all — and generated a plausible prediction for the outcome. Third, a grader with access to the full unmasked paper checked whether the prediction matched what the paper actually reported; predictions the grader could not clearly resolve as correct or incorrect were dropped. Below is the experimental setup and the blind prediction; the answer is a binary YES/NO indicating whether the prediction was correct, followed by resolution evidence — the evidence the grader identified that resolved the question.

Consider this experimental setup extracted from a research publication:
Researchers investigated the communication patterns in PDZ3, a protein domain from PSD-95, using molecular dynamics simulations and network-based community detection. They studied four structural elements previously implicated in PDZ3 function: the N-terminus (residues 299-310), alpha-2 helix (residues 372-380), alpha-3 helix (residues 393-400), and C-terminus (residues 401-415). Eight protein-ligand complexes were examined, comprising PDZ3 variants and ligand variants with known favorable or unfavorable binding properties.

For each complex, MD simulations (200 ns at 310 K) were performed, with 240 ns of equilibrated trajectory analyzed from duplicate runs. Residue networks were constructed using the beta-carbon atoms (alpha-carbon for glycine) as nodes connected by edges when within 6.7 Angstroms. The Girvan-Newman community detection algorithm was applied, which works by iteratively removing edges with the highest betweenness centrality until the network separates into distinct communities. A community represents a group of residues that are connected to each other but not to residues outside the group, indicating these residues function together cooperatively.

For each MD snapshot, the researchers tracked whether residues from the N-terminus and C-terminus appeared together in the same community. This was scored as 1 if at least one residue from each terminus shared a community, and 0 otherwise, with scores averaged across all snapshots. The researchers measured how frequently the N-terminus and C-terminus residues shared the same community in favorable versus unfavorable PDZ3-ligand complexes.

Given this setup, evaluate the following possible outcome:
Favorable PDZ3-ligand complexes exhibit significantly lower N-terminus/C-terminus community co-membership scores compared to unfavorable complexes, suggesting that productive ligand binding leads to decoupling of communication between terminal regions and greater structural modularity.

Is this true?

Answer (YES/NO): NO